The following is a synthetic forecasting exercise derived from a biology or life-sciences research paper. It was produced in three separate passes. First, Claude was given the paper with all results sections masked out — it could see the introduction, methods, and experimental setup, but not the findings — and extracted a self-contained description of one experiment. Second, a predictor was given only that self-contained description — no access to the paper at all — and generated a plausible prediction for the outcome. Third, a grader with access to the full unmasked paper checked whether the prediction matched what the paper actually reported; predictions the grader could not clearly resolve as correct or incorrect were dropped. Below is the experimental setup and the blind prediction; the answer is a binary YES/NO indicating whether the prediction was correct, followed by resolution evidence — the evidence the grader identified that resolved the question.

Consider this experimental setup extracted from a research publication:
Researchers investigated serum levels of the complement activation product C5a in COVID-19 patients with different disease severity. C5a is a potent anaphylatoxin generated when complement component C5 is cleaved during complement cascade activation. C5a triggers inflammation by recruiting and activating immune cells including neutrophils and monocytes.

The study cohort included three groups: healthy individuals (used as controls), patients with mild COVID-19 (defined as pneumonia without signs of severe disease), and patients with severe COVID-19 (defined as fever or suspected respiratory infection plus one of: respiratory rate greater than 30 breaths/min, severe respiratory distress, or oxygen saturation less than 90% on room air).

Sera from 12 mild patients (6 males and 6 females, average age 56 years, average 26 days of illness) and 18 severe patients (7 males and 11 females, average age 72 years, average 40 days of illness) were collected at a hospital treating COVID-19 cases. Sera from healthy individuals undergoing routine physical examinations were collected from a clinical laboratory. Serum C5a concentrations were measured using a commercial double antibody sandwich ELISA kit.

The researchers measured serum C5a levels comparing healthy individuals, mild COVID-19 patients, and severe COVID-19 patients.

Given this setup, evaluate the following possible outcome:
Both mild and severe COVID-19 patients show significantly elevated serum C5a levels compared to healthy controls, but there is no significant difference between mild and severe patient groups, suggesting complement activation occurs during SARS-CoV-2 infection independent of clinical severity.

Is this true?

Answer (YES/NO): NO